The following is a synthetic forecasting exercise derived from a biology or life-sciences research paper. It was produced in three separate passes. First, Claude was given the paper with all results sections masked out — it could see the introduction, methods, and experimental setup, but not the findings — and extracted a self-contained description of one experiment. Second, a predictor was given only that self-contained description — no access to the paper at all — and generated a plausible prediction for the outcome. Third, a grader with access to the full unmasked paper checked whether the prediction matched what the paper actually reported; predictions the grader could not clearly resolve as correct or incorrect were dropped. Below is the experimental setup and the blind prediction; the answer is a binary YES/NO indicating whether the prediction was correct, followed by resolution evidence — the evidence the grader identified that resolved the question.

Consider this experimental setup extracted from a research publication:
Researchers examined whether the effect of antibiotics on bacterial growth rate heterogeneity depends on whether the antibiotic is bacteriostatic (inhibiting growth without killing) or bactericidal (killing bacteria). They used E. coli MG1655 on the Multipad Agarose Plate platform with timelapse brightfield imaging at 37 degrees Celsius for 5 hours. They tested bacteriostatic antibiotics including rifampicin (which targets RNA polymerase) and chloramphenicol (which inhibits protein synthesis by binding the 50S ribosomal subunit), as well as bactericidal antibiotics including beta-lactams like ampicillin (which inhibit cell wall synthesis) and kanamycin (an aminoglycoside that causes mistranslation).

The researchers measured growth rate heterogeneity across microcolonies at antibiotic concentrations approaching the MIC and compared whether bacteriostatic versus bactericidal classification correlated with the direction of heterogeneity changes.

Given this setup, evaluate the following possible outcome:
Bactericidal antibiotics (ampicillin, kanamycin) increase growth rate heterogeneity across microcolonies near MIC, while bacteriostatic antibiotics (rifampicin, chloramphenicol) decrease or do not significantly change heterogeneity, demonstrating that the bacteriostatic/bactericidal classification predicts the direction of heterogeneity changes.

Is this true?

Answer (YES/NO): NO